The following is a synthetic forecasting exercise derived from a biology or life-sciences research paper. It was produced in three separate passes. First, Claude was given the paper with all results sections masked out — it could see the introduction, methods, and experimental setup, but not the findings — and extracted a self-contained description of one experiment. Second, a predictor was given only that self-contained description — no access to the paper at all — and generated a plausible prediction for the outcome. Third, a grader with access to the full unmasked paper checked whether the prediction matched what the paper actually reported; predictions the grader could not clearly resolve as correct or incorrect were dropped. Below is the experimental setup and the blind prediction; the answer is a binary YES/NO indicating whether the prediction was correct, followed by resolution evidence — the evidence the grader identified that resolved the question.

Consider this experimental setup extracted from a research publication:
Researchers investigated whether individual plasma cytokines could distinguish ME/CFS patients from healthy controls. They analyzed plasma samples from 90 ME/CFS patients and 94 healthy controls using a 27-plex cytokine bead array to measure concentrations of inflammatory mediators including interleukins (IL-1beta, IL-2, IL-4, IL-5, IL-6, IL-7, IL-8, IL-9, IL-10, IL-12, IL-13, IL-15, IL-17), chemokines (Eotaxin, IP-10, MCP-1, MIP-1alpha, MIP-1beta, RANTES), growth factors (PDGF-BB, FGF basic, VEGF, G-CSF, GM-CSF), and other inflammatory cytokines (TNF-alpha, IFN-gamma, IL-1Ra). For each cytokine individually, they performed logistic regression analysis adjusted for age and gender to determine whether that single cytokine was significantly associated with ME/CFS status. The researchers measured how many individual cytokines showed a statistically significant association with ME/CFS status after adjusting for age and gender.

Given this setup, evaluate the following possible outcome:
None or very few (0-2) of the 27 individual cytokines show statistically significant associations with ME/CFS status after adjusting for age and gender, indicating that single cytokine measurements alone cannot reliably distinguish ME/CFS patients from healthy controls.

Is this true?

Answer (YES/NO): YES